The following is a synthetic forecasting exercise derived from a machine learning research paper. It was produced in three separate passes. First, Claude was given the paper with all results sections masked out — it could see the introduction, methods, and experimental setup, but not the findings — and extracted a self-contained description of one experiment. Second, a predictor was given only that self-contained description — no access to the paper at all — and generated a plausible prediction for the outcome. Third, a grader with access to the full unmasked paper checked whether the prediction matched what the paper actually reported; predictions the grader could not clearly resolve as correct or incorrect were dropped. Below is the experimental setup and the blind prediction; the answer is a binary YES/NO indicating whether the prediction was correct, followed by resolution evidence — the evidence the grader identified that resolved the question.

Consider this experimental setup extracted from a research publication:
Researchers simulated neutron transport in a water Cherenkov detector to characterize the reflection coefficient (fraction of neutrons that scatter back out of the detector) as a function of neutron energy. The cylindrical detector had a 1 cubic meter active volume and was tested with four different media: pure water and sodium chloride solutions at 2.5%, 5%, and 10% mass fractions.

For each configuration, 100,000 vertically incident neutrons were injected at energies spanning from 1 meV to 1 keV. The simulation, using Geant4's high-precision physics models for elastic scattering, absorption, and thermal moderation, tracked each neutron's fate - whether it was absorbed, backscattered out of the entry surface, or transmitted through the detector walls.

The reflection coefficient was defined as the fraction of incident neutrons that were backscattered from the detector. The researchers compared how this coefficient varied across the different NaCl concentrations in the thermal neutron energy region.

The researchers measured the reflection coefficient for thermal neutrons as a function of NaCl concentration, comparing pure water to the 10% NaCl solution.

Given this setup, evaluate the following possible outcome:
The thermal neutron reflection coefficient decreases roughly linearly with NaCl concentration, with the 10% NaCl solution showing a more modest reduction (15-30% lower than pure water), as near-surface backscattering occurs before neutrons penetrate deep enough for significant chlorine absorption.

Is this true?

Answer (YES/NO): NO